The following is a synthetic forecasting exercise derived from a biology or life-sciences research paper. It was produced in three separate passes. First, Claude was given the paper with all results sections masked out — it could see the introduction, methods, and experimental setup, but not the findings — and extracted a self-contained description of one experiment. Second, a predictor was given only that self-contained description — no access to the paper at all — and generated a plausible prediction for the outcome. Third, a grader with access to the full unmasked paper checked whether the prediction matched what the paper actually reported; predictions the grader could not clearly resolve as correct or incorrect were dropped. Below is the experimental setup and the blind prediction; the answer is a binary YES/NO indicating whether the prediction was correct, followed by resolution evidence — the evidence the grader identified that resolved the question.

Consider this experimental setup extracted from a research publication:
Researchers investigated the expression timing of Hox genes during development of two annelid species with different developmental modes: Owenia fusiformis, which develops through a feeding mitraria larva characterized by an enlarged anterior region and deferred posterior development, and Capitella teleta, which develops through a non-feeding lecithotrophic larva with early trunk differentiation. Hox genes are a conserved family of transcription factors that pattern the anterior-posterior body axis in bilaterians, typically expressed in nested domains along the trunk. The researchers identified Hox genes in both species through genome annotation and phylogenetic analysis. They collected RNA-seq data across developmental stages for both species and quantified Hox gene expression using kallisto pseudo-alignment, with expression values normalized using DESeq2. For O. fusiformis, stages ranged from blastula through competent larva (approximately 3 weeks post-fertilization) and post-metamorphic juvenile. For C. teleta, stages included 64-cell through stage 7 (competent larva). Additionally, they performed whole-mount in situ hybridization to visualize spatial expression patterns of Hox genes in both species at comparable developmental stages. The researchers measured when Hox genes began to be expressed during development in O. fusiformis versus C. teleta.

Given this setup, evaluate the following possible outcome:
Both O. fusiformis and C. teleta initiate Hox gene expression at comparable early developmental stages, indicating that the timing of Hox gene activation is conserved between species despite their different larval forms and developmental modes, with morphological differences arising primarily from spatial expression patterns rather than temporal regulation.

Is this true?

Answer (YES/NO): NO